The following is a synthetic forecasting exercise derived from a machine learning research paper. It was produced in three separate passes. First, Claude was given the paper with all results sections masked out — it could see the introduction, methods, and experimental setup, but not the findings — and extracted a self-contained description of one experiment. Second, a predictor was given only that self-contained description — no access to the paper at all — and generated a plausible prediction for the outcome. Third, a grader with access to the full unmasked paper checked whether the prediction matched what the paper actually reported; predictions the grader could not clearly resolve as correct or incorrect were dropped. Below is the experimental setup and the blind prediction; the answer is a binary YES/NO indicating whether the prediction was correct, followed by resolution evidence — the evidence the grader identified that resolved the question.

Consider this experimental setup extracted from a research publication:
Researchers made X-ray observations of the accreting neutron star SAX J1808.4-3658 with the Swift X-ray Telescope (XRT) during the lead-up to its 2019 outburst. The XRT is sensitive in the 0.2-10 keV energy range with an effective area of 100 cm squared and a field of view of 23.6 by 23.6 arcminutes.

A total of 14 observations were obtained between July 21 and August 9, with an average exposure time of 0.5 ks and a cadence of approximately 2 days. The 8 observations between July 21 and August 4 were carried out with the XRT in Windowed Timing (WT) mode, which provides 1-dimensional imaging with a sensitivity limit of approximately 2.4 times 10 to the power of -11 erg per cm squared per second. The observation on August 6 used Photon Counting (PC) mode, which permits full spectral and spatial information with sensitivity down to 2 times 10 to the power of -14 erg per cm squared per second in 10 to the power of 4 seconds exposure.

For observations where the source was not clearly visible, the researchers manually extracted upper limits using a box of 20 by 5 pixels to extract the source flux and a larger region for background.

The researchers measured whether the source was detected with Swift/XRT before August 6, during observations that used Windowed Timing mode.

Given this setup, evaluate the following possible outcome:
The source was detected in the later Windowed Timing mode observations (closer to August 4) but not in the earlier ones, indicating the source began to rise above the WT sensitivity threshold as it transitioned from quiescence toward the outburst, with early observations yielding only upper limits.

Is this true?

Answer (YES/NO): NO